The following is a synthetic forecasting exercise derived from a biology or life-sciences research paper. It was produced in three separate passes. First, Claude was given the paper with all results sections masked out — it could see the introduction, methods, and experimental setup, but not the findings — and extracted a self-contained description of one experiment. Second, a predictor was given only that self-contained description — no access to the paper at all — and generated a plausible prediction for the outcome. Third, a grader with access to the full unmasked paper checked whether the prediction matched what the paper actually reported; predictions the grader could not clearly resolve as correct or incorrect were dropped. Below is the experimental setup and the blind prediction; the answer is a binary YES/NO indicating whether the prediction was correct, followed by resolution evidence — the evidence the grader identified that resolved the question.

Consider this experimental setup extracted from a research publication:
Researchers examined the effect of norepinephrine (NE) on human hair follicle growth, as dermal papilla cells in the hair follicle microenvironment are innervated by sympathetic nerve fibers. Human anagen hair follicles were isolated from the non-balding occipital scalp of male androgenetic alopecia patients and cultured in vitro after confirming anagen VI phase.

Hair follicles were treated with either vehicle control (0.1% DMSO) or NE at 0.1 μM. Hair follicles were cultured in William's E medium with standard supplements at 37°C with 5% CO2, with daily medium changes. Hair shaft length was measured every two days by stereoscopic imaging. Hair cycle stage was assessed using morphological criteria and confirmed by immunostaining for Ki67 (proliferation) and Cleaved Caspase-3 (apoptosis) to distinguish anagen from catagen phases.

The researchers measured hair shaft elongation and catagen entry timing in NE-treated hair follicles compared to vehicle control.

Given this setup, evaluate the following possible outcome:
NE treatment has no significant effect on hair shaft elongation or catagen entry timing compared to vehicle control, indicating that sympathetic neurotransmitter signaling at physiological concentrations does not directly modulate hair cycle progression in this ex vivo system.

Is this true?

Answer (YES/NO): NO